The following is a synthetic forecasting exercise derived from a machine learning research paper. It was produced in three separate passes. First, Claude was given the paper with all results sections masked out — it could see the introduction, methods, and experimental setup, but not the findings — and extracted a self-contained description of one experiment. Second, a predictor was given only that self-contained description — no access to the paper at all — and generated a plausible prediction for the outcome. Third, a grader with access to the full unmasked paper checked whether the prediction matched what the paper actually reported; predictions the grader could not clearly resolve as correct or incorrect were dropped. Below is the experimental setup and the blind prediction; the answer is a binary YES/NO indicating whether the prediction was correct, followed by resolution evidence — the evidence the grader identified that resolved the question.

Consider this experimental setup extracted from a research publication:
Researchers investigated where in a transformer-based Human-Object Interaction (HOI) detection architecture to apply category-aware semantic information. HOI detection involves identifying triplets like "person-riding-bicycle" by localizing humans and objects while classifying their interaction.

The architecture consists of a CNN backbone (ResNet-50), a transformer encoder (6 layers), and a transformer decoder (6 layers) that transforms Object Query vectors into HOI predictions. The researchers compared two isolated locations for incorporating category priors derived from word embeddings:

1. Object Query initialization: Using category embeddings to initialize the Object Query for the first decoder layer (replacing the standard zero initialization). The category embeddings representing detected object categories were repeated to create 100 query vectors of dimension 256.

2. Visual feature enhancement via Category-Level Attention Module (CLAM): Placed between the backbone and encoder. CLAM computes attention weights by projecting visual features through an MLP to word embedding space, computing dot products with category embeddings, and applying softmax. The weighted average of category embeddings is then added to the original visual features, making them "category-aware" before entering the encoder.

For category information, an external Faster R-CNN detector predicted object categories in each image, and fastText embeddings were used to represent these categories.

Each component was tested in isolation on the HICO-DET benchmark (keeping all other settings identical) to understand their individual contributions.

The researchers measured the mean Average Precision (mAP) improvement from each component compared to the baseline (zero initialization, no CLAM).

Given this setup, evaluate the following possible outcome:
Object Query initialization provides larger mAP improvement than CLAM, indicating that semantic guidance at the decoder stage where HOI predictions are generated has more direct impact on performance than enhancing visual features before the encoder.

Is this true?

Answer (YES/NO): YES